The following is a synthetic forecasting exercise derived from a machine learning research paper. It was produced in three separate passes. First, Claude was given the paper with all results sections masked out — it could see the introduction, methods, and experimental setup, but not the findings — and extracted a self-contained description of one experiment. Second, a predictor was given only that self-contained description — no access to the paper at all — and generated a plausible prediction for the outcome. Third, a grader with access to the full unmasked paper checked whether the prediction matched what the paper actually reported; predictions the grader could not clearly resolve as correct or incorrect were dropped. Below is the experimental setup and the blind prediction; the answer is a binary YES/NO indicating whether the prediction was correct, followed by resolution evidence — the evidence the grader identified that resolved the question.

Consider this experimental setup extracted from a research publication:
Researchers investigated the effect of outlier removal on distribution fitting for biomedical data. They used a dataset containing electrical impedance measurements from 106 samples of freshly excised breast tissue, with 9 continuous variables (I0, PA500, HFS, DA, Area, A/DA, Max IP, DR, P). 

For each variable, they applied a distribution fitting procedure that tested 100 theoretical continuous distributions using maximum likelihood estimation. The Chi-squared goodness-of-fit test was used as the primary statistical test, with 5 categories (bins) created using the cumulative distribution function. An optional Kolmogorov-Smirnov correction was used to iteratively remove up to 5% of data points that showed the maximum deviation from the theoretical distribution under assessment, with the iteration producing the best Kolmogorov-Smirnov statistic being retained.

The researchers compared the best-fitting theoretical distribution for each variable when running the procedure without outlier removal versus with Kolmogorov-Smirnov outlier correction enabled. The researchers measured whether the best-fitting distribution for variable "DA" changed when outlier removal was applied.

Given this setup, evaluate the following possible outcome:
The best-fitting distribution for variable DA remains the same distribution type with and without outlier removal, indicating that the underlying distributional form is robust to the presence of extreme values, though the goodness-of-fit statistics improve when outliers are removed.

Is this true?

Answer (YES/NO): NO